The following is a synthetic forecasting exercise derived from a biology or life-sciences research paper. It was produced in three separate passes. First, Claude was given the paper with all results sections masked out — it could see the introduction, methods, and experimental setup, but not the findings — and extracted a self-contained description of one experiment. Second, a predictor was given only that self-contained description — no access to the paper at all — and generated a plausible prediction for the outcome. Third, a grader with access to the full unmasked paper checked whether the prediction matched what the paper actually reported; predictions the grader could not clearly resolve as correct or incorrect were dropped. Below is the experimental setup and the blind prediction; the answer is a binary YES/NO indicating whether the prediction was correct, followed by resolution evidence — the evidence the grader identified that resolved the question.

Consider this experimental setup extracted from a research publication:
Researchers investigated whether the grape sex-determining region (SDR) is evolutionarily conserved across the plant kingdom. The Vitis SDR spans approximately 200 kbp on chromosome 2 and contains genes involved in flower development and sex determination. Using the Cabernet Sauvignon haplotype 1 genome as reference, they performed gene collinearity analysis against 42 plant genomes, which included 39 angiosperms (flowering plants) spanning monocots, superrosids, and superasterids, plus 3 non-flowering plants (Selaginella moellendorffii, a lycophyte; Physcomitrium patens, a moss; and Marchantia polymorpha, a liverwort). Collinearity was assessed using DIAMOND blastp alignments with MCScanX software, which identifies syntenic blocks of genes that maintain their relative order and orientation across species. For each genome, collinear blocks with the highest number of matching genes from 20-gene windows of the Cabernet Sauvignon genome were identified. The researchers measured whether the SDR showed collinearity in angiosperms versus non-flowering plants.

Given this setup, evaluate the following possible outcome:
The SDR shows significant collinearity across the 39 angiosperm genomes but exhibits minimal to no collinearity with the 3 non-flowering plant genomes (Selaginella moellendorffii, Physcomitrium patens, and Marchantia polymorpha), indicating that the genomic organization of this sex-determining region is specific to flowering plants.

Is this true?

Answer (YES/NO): YES